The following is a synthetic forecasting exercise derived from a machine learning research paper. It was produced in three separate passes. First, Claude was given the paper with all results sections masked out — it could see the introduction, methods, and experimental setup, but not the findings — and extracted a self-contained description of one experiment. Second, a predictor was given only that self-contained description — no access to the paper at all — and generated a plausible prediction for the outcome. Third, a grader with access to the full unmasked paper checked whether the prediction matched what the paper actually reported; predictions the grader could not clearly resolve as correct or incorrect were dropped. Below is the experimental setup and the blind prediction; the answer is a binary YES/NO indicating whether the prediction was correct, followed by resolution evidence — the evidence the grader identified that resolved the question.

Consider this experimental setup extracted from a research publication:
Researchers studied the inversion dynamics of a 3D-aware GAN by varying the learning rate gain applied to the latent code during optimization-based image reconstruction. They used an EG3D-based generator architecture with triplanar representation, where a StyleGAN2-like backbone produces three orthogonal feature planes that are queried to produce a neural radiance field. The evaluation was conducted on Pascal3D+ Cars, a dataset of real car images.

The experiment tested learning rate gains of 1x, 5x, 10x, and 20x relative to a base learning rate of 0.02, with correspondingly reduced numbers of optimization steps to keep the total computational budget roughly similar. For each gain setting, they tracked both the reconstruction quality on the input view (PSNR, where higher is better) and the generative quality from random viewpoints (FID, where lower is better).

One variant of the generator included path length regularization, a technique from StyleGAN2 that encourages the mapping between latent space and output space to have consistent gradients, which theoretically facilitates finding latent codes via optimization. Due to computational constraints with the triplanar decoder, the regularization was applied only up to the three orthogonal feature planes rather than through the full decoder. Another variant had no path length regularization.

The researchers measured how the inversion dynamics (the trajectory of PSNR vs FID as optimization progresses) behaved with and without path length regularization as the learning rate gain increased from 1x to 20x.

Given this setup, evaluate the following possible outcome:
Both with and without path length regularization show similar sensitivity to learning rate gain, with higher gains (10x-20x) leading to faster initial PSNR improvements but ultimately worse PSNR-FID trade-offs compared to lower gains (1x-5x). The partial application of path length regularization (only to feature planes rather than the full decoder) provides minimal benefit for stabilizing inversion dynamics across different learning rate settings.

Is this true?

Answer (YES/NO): NO